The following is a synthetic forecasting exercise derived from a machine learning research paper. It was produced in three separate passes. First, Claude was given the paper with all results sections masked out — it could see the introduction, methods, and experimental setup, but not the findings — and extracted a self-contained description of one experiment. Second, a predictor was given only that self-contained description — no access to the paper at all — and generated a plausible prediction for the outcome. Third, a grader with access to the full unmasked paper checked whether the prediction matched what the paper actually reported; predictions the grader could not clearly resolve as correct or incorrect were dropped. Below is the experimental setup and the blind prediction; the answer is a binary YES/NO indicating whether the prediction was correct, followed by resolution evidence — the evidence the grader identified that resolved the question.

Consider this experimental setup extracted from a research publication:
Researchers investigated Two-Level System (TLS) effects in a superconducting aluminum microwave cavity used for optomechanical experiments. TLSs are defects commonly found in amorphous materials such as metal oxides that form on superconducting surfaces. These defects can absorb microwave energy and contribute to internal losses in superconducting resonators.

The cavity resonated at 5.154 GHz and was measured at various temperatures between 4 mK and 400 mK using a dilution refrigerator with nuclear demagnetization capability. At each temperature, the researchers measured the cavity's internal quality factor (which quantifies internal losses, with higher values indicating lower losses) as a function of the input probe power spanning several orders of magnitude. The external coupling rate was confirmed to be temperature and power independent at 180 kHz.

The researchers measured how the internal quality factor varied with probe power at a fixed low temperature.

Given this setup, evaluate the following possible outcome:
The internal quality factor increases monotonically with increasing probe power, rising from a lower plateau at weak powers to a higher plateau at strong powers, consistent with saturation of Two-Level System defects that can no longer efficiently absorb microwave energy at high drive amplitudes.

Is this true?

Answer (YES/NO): YES